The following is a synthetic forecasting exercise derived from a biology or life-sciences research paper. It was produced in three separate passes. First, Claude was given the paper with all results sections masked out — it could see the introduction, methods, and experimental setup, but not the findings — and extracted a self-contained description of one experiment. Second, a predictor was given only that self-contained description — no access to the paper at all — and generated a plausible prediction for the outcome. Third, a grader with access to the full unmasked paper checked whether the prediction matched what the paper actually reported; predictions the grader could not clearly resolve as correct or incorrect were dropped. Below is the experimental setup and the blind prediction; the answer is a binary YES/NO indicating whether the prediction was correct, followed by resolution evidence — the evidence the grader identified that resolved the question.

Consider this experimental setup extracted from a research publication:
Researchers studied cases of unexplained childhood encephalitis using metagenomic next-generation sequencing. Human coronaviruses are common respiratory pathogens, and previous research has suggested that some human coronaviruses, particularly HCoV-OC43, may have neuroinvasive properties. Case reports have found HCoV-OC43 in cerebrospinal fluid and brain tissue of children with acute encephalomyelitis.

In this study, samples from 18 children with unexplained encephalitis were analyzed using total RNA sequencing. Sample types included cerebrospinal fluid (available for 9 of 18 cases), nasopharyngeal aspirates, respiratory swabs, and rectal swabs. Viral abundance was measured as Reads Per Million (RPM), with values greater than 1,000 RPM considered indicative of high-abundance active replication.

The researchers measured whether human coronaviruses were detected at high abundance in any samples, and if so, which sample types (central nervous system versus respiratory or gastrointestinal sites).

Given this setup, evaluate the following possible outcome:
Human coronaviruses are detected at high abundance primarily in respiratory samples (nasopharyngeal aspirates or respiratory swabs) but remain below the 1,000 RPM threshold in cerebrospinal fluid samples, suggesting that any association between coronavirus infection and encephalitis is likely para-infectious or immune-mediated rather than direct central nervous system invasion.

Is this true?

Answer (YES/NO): NO